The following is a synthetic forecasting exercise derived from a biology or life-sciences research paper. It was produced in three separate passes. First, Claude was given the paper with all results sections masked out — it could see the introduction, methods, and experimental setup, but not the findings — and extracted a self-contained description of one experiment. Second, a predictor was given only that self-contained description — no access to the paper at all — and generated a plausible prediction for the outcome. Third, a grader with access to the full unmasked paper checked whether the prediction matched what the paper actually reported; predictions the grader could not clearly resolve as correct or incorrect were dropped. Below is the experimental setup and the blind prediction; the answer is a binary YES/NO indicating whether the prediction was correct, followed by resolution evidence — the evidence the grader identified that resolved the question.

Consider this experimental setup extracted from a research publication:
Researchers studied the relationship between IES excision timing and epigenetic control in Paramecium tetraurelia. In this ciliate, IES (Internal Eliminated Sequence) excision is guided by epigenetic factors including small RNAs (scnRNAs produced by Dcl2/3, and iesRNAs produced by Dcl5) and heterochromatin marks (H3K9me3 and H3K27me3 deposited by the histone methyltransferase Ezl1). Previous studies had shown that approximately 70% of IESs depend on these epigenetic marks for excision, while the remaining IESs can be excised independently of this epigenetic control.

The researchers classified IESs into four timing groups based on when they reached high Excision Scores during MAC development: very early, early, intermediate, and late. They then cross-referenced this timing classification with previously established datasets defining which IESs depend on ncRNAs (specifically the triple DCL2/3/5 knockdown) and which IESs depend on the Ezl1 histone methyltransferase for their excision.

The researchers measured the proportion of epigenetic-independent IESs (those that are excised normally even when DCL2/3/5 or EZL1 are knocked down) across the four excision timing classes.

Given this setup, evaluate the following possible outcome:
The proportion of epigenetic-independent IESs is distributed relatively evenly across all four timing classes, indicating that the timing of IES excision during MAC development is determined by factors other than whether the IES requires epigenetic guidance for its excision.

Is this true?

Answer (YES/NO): NO